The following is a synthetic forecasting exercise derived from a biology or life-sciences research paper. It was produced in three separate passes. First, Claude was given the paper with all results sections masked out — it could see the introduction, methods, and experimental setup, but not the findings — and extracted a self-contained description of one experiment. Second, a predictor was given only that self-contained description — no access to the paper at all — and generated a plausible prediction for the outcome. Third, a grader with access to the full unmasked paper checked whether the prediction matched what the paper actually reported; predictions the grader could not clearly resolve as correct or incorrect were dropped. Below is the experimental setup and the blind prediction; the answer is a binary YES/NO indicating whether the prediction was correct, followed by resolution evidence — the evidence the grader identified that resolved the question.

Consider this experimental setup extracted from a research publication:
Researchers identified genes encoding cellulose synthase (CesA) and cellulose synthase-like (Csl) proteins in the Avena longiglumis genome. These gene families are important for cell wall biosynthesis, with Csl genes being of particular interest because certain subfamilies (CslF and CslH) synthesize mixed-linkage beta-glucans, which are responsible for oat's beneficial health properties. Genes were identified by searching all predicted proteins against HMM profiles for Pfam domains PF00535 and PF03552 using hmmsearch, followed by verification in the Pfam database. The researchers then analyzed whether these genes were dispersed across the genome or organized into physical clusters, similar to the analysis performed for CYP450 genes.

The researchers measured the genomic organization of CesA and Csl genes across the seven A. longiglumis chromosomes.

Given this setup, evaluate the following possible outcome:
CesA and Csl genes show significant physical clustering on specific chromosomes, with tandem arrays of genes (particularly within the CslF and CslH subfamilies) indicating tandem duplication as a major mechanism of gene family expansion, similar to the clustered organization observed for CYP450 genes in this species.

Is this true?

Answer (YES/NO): NO